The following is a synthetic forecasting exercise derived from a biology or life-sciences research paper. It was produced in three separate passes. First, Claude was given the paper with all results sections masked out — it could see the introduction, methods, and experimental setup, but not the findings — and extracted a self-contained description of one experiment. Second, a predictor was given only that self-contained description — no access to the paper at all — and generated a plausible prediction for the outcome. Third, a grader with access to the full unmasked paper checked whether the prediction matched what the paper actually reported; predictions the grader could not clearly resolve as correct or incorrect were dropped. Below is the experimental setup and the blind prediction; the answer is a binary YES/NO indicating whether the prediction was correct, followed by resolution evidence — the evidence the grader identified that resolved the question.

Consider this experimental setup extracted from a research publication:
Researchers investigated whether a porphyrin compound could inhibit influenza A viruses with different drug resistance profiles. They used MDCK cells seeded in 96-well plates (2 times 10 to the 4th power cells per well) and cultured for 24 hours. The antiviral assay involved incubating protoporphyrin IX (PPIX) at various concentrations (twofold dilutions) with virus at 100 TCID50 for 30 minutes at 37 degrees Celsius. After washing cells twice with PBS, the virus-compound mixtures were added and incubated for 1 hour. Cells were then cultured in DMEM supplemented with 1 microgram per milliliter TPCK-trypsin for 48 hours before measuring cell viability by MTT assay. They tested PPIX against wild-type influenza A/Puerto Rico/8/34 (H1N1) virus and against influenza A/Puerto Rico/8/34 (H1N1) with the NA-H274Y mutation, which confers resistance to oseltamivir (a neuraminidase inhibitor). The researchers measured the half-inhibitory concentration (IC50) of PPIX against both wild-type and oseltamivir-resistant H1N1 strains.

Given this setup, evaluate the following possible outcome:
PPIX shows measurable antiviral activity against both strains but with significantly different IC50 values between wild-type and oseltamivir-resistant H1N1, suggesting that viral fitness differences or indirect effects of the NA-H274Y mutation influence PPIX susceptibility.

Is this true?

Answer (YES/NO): NO